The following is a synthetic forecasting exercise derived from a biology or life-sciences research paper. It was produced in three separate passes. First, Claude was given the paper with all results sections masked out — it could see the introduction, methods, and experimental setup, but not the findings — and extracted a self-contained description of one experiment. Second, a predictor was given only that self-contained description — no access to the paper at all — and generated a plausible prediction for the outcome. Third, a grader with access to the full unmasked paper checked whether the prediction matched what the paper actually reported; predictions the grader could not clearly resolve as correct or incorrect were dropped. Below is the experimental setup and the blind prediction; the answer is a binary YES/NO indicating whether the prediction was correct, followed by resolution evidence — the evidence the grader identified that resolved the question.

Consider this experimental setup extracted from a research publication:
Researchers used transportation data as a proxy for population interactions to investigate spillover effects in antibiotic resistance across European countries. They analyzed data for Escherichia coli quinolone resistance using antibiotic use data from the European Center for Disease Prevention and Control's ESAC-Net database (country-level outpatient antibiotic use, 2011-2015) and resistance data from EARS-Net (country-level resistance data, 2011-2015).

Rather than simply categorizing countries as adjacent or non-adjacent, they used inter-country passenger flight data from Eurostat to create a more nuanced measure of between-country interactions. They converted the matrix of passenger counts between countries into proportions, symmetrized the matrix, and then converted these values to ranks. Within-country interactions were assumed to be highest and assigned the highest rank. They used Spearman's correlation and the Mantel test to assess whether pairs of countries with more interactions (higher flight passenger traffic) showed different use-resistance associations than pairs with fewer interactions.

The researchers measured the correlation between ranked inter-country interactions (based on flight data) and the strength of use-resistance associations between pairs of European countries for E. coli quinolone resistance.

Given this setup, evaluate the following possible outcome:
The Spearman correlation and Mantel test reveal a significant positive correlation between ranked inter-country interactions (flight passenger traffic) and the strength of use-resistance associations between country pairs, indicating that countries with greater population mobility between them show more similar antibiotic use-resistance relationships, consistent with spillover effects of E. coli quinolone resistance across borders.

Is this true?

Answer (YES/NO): NO